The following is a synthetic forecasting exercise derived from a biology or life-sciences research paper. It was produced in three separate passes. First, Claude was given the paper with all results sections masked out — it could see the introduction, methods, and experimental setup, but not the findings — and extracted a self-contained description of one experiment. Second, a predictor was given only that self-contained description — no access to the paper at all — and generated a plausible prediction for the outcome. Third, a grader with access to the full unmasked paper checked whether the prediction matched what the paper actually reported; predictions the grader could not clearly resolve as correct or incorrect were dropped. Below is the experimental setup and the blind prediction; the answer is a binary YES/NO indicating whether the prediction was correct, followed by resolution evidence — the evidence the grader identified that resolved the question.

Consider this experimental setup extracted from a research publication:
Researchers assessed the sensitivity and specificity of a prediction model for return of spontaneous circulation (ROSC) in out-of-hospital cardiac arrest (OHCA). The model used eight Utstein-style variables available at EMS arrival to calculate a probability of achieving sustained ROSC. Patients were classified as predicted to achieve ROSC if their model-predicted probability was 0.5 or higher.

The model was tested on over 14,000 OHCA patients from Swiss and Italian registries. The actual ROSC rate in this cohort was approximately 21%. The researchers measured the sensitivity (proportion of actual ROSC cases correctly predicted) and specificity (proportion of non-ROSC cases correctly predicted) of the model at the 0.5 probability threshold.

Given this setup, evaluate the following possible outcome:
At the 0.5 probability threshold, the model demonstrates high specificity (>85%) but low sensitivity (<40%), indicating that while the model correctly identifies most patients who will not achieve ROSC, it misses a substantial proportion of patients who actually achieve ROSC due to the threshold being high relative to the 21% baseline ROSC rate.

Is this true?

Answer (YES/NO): YES